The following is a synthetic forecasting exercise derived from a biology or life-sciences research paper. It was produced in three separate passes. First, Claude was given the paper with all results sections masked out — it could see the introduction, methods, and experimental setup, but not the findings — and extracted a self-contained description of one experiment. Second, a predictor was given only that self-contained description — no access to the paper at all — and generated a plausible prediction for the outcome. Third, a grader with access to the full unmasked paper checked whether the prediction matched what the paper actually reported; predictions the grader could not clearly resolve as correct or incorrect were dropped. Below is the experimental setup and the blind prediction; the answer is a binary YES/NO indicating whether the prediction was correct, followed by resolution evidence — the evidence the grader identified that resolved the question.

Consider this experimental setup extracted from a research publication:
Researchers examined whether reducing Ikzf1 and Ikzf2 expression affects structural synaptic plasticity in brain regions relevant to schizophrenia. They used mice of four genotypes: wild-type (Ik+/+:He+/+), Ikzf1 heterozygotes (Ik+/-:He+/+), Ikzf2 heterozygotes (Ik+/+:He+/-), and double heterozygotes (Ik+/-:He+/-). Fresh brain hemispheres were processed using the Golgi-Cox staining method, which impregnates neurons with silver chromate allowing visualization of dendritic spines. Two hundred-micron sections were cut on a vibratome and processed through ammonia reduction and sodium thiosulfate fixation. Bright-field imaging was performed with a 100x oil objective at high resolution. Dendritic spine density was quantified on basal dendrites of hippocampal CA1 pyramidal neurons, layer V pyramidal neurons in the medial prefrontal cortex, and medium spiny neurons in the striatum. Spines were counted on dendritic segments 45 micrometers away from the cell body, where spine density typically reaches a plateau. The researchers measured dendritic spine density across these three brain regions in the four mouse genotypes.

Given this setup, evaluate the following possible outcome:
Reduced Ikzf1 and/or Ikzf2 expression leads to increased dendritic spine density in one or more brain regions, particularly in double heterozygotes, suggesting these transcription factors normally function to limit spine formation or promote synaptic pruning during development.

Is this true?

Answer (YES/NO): NO